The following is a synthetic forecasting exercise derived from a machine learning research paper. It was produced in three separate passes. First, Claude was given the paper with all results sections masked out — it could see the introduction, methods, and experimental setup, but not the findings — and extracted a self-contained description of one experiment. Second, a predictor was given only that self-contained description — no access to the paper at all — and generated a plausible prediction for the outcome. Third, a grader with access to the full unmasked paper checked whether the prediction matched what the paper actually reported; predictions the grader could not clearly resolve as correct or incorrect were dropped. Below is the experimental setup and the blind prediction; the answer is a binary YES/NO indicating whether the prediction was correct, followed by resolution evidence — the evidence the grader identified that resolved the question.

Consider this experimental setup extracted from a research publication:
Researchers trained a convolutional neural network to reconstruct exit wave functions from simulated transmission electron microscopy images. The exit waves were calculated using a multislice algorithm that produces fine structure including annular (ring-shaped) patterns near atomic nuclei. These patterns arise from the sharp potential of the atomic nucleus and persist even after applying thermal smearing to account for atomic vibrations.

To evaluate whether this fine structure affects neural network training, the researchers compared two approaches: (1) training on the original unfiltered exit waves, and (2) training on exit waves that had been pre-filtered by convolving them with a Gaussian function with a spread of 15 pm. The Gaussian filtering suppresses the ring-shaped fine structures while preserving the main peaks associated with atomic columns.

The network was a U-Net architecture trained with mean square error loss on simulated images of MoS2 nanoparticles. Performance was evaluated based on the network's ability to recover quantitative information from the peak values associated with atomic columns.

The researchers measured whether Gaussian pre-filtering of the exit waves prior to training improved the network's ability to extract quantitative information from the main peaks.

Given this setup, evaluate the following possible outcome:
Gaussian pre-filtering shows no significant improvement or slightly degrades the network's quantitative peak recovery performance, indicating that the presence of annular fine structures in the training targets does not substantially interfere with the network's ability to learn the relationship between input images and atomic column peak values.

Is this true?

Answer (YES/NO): NO